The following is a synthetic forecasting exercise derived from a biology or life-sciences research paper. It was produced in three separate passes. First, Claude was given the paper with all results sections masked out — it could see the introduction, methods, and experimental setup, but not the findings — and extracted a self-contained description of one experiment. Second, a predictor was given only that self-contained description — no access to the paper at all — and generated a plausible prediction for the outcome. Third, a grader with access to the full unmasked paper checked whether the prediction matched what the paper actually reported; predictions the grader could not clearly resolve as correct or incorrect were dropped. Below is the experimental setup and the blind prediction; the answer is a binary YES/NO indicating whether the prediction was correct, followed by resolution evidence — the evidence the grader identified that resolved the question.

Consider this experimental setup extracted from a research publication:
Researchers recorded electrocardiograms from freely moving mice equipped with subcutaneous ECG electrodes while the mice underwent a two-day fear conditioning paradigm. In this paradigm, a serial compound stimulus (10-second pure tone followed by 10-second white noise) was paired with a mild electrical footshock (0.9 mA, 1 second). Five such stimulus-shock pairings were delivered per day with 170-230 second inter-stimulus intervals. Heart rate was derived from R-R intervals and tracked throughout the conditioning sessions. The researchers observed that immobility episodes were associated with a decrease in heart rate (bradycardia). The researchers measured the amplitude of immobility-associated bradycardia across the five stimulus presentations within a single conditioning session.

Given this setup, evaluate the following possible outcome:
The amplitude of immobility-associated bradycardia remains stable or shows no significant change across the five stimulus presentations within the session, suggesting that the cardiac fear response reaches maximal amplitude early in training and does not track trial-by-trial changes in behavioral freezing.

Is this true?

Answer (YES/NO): NO